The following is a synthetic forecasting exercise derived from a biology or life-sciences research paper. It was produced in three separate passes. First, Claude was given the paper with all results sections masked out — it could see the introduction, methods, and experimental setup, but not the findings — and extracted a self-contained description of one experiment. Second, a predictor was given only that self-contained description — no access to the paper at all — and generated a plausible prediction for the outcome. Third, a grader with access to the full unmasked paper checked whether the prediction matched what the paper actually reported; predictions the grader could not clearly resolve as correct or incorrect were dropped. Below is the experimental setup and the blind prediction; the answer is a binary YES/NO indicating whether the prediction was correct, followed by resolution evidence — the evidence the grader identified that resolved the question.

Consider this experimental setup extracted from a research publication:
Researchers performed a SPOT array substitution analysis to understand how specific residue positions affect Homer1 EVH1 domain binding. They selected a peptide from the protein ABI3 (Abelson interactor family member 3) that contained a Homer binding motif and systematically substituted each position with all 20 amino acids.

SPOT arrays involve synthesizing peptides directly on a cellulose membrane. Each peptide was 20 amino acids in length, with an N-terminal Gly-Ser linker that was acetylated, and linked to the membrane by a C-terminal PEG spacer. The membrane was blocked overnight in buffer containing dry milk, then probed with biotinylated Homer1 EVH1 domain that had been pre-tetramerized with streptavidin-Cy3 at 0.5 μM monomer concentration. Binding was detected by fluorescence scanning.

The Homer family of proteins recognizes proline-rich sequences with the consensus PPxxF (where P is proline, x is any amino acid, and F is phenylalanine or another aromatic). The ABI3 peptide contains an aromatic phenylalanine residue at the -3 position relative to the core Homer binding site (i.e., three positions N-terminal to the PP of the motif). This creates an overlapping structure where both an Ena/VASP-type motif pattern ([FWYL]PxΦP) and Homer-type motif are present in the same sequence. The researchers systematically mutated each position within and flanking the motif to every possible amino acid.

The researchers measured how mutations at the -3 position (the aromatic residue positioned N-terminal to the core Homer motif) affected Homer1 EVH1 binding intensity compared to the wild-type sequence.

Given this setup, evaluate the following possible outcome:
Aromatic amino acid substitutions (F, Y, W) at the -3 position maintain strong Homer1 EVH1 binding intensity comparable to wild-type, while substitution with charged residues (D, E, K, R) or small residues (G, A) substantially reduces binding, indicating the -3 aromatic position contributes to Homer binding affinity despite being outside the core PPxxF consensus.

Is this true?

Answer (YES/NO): NO